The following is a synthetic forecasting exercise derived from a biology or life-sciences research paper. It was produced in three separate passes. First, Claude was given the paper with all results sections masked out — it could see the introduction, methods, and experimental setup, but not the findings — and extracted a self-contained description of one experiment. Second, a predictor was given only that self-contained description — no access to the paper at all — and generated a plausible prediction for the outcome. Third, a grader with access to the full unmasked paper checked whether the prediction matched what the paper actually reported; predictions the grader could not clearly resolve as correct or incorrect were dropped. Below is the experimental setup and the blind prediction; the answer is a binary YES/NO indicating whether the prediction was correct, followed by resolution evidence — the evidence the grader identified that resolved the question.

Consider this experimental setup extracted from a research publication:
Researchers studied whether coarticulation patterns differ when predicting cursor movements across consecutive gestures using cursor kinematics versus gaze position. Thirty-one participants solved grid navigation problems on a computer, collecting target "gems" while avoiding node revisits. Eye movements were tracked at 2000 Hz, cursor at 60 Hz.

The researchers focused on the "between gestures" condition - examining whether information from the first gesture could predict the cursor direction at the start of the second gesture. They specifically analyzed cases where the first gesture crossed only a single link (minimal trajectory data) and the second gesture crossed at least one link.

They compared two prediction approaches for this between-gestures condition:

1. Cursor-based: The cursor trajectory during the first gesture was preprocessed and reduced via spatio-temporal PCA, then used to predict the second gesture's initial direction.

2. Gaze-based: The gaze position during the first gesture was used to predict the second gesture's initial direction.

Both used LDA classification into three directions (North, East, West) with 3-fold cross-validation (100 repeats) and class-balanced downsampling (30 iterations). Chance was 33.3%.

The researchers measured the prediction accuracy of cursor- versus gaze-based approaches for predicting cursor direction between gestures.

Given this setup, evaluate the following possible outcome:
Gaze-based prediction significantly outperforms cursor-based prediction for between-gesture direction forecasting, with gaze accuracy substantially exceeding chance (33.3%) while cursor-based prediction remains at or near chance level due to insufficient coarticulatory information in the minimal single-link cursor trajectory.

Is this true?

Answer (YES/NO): NO